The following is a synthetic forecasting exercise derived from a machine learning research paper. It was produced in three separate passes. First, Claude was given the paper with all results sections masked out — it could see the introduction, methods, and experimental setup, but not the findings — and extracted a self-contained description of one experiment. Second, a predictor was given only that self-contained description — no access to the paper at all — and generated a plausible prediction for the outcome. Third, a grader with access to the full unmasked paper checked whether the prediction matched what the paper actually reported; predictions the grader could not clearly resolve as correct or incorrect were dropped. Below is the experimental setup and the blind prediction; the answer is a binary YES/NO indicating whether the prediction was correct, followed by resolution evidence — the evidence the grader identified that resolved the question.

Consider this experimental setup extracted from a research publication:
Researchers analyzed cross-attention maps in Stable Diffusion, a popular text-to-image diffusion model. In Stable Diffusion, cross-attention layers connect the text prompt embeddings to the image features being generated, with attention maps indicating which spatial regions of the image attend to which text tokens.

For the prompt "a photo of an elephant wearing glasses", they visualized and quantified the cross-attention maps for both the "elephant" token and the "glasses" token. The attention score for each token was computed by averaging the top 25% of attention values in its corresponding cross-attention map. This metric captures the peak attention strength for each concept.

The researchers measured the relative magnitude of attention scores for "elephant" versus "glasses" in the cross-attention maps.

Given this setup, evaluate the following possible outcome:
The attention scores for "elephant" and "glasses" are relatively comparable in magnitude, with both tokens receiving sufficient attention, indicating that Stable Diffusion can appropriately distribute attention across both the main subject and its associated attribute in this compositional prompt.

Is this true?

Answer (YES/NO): NO